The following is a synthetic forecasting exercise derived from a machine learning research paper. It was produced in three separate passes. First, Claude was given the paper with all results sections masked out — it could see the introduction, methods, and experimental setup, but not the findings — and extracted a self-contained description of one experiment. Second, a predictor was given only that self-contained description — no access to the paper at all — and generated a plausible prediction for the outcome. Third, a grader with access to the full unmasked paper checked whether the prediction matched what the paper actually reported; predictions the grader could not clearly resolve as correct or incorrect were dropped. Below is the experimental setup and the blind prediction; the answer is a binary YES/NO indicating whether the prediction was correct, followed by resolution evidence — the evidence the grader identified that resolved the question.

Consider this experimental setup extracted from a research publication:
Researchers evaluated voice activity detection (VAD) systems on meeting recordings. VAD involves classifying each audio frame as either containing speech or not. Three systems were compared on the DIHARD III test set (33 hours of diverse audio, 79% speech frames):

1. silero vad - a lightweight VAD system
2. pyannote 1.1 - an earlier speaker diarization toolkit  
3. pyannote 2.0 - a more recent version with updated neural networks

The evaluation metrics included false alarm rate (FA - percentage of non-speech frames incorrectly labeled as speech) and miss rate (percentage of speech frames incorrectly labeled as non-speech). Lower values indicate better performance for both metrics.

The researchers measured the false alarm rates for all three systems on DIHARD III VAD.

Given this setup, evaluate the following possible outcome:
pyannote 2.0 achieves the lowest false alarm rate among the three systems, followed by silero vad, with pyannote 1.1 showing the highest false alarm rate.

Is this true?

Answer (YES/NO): NO